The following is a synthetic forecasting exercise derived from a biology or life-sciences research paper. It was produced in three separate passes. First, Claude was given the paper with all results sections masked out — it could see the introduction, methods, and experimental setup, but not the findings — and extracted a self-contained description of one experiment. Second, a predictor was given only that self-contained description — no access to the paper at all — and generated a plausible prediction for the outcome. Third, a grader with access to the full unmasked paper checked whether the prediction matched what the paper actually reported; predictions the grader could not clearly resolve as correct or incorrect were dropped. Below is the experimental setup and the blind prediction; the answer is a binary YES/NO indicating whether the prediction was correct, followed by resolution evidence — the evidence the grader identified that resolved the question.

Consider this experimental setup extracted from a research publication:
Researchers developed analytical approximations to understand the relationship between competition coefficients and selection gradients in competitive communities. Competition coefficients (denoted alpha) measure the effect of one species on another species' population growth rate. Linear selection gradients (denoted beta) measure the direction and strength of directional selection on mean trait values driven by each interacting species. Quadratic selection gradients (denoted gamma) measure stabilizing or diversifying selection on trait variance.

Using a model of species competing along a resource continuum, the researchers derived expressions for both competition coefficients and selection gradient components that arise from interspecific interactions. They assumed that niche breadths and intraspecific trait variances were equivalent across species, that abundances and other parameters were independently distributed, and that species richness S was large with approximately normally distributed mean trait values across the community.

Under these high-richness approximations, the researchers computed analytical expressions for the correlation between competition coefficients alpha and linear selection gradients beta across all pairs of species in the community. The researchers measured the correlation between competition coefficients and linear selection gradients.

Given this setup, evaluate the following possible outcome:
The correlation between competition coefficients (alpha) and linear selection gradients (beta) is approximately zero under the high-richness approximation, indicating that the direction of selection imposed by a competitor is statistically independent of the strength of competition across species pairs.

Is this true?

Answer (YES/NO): YES